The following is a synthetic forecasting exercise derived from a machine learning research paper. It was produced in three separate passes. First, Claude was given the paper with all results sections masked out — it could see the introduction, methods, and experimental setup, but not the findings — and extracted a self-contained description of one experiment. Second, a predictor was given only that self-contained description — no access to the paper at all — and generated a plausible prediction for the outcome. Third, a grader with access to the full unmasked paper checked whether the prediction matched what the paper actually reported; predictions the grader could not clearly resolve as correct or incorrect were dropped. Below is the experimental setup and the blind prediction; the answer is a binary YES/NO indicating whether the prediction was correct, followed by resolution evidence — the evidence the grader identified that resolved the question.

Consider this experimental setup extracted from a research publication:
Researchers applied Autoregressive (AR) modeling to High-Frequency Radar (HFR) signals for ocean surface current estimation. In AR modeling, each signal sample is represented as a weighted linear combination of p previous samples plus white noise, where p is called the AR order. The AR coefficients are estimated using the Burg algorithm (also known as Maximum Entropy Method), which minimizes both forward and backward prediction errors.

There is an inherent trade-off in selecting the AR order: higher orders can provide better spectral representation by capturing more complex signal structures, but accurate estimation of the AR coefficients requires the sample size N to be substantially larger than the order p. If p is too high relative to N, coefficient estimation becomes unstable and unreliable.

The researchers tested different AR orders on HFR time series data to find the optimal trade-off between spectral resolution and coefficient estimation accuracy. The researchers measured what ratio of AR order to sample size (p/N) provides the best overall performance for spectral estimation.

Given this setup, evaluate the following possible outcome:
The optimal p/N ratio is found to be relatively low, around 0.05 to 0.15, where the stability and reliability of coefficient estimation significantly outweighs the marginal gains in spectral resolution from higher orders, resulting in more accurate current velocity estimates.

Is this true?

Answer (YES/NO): NO